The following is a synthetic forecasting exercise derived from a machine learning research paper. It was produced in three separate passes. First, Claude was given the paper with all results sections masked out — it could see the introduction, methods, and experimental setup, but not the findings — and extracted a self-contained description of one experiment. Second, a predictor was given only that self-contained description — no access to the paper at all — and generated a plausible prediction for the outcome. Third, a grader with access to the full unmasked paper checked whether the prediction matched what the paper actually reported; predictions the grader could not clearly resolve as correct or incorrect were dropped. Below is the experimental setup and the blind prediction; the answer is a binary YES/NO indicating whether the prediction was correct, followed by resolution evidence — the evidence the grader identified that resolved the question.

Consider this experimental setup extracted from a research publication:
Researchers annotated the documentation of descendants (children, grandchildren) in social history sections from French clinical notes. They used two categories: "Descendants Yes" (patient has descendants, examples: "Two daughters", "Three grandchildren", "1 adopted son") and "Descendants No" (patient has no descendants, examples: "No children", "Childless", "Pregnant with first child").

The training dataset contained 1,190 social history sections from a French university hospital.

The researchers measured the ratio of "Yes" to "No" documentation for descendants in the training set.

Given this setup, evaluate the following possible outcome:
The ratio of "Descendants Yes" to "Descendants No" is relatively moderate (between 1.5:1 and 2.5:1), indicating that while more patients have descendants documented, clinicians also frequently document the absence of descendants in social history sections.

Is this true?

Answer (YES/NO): NO